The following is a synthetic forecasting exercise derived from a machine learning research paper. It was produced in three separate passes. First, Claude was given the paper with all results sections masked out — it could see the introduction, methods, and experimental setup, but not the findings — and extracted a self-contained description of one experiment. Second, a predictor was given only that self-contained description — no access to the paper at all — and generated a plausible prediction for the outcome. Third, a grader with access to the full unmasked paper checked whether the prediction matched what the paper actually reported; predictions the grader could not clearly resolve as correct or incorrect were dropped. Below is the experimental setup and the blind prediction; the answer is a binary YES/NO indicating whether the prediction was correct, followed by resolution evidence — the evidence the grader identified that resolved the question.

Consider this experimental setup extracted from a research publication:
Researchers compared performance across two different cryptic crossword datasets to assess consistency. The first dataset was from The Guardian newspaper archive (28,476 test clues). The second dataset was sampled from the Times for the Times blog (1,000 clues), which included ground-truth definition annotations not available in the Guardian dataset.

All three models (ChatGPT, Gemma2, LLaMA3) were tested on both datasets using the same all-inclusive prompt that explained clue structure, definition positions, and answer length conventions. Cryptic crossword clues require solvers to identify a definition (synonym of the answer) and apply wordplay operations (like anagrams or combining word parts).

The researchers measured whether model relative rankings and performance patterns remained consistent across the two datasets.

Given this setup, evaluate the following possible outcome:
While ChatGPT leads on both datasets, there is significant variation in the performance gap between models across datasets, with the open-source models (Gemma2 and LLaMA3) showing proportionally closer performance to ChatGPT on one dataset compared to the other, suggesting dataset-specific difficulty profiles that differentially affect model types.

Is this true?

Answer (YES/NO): YES